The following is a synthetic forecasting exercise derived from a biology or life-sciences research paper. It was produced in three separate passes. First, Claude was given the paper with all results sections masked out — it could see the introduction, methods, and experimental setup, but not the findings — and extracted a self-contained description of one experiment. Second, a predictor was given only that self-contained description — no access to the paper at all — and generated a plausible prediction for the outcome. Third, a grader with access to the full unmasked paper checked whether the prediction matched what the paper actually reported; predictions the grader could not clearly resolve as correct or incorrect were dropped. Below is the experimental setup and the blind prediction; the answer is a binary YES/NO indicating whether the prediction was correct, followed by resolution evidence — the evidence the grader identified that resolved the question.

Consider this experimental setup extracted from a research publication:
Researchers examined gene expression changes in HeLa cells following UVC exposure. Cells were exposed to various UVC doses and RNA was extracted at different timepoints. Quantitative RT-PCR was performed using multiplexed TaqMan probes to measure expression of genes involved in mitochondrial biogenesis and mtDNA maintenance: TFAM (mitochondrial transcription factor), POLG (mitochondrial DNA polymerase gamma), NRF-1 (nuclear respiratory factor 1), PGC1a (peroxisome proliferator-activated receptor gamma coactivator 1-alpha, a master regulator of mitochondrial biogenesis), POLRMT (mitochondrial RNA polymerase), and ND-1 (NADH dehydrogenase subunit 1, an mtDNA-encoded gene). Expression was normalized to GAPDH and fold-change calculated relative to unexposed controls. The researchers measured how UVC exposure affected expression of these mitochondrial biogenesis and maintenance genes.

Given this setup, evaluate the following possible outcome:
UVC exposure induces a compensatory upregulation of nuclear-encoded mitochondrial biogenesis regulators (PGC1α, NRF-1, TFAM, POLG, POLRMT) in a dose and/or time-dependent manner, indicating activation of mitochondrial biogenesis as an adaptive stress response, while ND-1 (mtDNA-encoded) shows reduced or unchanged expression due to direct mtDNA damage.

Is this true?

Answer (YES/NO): NO